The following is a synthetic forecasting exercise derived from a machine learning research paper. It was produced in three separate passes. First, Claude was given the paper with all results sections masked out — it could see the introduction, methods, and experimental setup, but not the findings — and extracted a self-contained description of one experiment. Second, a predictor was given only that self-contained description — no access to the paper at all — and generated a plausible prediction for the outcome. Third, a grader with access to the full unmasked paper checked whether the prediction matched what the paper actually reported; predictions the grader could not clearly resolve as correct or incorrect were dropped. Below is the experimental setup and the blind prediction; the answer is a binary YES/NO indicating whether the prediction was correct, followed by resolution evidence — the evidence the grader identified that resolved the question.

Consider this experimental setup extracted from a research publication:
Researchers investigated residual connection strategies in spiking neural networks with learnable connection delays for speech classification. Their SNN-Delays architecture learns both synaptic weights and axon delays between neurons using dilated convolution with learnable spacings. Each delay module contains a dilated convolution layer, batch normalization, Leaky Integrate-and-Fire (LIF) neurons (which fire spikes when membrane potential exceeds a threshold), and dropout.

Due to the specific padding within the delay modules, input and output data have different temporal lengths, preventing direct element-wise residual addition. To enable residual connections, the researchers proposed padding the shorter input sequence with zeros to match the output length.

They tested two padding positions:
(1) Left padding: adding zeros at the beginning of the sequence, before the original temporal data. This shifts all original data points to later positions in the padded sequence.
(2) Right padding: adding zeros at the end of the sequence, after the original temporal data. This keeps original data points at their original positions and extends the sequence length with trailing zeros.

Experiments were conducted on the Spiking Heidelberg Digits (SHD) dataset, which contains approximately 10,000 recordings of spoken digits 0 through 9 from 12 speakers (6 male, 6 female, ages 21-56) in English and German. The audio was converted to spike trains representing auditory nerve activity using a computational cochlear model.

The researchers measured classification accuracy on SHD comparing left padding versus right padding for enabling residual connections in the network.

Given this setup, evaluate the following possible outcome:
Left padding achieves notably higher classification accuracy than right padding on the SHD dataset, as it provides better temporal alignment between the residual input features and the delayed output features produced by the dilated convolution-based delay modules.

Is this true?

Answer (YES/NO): NO